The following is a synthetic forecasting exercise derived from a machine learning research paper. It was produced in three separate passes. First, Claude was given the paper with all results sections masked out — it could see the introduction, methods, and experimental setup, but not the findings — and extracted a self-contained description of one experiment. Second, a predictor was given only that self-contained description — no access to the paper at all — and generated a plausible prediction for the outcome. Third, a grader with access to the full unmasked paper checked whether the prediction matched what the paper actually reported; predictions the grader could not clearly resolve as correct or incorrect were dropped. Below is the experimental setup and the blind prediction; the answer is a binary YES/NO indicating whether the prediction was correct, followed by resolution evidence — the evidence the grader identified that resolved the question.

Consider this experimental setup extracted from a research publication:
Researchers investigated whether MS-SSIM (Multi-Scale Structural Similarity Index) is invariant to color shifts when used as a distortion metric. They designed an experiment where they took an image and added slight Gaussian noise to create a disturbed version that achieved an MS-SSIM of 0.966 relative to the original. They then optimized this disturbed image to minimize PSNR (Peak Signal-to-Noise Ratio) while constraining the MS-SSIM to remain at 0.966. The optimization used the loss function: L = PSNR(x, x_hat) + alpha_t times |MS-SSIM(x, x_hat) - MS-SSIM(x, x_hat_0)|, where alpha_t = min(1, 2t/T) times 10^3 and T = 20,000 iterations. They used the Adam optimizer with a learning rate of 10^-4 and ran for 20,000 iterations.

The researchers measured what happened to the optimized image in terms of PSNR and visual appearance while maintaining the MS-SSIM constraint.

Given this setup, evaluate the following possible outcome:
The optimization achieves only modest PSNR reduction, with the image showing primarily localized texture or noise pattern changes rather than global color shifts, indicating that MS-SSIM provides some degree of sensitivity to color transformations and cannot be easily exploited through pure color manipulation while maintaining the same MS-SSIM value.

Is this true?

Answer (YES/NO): NO